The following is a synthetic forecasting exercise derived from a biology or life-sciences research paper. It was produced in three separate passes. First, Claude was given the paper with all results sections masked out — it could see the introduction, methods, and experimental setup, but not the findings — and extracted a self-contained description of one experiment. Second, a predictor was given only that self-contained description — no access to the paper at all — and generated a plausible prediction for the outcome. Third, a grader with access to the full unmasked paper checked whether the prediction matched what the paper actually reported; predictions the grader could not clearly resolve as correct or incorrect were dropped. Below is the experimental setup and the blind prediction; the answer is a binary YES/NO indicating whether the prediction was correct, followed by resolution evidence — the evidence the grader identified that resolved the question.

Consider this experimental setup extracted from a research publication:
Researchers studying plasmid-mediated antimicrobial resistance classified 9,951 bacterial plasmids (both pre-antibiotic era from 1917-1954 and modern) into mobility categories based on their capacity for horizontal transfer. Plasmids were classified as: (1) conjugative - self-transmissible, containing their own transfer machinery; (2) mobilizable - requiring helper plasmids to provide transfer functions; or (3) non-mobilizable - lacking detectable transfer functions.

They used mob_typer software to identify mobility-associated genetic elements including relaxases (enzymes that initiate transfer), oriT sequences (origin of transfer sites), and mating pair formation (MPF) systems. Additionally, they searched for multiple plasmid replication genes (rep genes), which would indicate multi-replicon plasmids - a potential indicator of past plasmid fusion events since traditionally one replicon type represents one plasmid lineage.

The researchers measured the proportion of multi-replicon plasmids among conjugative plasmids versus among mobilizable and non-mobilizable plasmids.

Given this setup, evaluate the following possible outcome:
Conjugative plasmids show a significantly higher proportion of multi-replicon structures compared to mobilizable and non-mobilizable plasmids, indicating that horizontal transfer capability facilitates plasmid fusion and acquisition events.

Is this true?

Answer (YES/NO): YES